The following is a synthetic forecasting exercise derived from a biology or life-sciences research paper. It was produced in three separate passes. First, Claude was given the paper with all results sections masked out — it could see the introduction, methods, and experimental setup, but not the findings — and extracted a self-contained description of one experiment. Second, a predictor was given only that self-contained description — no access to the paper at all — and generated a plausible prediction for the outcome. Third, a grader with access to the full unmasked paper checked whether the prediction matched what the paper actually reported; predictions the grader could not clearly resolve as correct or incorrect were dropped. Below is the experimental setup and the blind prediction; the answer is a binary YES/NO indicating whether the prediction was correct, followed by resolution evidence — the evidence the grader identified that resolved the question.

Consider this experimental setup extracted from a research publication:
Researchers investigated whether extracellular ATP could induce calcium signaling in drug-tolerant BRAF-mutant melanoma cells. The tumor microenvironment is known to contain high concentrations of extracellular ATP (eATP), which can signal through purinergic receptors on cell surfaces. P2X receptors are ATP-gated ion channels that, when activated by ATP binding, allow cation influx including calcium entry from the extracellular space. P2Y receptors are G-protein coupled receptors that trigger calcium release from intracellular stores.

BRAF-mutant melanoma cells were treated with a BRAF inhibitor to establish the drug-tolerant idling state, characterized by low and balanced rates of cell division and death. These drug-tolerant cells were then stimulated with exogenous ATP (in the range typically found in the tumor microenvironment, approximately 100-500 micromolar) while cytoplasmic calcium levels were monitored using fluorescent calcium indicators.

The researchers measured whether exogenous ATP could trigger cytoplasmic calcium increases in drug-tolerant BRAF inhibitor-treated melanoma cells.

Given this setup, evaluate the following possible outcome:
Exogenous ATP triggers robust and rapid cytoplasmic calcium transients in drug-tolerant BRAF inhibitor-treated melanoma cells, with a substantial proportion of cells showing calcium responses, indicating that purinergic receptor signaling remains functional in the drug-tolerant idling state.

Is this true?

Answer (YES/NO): YES